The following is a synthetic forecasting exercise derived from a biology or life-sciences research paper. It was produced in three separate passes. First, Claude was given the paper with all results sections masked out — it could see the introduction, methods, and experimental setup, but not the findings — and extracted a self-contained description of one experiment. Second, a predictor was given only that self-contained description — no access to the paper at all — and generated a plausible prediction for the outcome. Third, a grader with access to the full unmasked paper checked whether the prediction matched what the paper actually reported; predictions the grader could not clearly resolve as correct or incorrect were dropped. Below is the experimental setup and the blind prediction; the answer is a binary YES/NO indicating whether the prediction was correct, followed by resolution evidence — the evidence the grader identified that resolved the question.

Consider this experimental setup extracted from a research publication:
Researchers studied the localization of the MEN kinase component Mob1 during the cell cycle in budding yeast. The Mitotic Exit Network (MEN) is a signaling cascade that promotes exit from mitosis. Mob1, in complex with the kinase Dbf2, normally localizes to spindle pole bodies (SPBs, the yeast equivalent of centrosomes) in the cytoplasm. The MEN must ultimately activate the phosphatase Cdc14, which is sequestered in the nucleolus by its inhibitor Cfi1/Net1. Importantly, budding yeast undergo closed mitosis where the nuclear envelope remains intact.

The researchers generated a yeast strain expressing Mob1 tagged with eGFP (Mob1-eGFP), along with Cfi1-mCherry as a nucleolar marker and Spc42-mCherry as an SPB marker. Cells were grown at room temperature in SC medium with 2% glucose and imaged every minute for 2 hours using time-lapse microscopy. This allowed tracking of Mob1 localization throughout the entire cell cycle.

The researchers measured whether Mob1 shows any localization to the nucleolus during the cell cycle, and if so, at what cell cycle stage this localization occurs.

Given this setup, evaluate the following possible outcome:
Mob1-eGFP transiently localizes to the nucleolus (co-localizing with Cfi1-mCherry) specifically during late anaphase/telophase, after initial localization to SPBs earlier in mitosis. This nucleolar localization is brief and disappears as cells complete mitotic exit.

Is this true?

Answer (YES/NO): YES